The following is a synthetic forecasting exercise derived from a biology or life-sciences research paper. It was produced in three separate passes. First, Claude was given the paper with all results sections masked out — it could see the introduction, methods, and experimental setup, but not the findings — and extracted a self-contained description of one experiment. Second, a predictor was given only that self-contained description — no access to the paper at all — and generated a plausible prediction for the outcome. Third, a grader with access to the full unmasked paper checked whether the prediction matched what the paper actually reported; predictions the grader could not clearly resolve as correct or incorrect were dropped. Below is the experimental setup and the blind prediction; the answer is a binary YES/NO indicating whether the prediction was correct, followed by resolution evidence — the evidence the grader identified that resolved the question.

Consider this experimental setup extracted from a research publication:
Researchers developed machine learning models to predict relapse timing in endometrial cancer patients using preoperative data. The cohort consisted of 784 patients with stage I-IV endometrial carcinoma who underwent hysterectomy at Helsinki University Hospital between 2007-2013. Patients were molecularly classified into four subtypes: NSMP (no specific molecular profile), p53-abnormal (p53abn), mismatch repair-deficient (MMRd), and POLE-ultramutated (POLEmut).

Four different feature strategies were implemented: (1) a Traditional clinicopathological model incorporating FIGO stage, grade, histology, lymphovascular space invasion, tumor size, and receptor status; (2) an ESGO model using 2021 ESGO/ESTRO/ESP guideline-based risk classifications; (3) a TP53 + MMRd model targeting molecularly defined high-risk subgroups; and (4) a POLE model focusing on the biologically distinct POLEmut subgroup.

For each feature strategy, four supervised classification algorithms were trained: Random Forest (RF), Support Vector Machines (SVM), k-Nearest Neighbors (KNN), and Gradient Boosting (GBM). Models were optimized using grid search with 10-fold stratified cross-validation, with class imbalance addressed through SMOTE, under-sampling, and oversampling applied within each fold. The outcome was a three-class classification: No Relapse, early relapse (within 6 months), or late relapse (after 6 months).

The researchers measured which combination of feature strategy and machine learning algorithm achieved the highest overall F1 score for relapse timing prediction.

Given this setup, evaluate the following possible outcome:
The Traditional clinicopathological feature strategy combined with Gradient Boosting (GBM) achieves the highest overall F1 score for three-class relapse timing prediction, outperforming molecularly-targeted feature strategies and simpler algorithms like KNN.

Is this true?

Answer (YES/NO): NO